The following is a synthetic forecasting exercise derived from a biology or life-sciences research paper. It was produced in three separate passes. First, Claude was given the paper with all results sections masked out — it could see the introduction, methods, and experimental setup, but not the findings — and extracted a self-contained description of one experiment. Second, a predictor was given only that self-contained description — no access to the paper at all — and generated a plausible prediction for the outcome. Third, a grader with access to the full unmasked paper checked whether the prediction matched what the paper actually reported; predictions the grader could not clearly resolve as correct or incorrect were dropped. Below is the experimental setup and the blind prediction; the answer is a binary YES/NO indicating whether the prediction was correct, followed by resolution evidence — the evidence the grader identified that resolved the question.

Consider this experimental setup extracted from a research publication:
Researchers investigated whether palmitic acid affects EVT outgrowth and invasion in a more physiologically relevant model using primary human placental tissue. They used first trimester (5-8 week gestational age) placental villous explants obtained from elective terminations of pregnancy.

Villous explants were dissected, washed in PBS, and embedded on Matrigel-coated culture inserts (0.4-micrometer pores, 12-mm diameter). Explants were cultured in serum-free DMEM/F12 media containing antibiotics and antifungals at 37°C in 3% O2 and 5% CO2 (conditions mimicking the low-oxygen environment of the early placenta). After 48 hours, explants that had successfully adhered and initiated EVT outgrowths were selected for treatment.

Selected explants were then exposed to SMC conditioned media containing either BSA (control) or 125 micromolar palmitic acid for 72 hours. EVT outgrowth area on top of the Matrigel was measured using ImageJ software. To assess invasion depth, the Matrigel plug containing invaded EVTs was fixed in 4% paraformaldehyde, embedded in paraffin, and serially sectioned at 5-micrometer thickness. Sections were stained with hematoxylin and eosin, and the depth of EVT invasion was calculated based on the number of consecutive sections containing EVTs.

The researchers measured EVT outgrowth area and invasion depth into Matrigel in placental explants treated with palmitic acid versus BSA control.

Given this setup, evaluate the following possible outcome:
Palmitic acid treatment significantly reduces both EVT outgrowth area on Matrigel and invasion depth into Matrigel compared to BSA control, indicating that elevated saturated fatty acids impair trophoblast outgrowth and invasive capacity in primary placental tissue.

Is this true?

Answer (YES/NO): NO